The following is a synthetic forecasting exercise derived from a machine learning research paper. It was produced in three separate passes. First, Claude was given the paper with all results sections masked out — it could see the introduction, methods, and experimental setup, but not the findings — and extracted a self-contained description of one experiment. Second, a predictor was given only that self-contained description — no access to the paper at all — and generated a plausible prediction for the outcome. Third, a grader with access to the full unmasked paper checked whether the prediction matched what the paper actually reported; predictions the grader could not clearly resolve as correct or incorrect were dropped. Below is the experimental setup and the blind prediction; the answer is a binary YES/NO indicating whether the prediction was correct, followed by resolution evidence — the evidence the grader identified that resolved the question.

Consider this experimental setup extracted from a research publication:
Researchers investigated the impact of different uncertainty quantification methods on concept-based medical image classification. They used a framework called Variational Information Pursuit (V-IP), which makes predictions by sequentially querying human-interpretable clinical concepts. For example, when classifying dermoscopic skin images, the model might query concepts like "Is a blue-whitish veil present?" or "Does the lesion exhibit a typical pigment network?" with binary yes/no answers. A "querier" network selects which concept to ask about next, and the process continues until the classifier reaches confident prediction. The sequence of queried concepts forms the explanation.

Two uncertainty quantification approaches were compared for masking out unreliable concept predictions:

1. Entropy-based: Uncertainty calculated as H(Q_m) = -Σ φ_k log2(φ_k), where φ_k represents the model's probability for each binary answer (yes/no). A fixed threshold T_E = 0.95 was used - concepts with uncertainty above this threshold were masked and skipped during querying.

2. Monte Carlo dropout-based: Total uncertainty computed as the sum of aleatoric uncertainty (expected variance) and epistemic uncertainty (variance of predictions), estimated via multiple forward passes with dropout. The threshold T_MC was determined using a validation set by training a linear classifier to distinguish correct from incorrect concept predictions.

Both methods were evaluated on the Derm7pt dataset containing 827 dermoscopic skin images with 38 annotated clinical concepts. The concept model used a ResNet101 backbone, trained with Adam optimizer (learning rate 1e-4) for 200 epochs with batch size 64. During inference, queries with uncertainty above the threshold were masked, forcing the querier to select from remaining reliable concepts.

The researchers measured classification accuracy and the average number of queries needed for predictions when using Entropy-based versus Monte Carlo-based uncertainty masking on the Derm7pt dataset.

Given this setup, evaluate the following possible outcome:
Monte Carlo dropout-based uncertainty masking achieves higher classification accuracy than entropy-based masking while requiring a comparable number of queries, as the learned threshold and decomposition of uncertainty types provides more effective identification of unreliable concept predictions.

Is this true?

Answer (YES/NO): NO